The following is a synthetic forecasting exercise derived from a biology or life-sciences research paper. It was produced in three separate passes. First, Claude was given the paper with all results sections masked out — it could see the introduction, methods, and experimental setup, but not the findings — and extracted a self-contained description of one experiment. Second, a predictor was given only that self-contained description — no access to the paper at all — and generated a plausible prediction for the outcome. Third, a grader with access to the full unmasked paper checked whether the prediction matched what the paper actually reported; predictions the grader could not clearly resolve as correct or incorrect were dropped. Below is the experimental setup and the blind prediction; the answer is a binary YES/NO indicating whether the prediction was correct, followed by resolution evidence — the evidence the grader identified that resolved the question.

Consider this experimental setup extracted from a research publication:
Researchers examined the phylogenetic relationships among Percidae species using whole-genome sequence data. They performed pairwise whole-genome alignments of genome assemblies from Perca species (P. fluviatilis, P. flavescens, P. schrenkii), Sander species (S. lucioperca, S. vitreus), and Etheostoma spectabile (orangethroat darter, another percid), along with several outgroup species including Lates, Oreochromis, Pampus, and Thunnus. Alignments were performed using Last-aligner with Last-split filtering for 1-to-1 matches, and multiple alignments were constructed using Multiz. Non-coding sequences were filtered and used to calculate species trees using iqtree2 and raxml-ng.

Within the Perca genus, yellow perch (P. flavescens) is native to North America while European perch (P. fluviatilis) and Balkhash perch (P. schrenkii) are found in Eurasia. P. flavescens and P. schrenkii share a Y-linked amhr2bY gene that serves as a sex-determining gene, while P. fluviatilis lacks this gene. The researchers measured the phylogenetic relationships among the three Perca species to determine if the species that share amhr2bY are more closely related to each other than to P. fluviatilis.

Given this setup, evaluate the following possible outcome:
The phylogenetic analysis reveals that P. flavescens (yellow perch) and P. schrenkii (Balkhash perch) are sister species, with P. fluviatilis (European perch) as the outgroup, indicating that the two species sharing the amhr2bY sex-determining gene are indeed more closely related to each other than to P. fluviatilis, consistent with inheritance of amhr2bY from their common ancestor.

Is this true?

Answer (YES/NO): YES